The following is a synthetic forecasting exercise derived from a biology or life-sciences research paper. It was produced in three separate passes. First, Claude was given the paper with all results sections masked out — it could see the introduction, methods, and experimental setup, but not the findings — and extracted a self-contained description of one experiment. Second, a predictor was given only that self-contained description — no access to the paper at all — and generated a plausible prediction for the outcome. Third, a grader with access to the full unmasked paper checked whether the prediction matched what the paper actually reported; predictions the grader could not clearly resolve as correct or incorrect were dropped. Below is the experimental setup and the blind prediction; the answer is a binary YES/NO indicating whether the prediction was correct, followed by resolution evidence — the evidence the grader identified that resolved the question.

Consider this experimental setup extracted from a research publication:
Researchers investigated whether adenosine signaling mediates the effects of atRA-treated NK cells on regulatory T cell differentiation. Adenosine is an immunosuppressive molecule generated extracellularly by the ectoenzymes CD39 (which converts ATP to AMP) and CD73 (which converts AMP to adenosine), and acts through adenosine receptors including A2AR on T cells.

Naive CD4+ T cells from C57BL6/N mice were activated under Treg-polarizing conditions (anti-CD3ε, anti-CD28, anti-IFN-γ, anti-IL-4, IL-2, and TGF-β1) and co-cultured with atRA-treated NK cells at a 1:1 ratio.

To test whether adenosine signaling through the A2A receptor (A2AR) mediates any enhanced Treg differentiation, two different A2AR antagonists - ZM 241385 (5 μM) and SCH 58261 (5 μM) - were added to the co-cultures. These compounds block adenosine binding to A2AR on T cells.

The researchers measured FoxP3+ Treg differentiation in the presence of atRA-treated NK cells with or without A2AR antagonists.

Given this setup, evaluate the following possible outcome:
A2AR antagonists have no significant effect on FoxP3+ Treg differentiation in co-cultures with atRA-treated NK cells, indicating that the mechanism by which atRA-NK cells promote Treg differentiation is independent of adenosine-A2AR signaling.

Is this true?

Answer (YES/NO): YES